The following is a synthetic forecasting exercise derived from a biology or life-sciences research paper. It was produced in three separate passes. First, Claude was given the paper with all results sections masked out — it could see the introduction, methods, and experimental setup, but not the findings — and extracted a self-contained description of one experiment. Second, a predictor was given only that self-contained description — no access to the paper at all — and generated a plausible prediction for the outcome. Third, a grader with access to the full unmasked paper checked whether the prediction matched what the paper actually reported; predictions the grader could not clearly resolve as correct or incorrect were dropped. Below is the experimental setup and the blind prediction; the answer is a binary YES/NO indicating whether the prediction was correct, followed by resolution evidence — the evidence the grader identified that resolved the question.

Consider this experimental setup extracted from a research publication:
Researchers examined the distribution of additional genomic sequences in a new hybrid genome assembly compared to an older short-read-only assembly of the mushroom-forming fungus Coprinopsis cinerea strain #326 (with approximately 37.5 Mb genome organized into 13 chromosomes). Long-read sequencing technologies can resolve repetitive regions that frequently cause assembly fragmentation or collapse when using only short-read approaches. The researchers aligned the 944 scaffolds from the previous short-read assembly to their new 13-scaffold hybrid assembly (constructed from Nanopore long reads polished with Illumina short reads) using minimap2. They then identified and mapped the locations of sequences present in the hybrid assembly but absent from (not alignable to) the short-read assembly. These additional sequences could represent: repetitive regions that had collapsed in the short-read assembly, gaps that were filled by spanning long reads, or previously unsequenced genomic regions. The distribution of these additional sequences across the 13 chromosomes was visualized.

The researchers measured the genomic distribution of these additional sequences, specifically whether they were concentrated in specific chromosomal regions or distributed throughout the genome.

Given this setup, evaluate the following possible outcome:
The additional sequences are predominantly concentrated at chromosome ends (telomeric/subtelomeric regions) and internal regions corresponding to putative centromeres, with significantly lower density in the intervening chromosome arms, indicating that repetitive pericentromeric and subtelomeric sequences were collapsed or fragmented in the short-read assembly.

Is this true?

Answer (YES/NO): NO